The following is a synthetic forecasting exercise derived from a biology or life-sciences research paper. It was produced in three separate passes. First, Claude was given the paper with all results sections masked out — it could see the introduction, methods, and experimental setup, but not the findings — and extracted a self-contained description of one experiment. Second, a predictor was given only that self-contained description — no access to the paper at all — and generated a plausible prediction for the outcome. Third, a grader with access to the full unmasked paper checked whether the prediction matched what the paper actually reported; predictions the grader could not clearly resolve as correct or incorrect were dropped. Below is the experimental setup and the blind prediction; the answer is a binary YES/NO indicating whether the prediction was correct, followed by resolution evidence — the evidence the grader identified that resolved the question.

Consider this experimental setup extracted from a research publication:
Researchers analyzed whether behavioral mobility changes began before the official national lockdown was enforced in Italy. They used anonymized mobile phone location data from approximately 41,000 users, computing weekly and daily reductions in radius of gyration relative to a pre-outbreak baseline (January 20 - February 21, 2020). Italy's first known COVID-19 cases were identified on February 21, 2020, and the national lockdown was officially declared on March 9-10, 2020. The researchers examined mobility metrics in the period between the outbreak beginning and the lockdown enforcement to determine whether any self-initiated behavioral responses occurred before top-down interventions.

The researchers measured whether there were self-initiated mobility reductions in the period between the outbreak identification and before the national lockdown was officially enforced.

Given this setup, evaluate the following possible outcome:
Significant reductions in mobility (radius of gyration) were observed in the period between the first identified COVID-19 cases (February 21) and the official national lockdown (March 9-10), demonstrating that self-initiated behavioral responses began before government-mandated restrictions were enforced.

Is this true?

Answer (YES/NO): YES